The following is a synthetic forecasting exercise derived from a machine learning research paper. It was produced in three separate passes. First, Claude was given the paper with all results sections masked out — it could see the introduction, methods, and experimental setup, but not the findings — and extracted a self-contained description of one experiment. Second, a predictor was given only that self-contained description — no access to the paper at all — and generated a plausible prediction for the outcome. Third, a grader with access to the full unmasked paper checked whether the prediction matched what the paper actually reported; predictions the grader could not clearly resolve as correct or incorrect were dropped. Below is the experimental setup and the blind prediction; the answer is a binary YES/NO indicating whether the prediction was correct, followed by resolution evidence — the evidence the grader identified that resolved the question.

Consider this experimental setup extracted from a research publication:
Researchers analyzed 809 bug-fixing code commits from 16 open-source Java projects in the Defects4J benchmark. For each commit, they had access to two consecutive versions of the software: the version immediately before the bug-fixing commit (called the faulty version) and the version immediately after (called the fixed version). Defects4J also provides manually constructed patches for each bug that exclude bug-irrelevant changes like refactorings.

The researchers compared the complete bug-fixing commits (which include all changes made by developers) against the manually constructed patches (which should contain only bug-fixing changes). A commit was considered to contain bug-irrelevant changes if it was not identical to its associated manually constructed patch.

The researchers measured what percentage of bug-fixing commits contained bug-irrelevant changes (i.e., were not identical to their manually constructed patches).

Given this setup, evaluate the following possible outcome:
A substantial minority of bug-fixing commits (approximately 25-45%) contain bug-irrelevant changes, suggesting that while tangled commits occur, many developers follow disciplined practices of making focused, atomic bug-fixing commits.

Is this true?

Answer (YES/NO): NO